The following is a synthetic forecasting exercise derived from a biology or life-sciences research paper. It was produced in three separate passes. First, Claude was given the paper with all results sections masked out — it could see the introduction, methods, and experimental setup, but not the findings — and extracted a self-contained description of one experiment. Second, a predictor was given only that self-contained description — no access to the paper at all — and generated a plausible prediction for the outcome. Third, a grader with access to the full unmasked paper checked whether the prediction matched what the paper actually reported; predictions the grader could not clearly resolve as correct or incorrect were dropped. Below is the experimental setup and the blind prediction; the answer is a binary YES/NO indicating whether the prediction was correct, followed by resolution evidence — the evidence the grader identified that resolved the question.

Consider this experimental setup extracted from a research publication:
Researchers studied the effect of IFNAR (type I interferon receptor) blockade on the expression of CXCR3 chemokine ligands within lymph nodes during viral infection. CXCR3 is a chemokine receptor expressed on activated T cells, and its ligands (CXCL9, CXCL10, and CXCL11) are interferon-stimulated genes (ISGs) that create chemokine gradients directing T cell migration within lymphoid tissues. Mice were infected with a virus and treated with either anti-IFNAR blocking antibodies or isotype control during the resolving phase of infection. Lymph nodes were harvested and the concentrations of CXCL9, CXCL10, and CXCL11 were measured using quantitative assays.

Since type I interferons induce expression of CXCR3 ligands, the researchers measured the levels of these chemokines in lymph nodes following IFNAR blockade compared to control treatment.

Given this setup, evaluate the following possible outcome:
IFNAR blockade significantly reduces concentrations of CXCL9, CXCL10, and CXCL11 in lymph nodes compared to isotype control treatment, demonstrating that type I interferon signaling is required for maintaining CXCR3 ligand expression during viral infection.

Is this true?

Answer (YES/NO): NO